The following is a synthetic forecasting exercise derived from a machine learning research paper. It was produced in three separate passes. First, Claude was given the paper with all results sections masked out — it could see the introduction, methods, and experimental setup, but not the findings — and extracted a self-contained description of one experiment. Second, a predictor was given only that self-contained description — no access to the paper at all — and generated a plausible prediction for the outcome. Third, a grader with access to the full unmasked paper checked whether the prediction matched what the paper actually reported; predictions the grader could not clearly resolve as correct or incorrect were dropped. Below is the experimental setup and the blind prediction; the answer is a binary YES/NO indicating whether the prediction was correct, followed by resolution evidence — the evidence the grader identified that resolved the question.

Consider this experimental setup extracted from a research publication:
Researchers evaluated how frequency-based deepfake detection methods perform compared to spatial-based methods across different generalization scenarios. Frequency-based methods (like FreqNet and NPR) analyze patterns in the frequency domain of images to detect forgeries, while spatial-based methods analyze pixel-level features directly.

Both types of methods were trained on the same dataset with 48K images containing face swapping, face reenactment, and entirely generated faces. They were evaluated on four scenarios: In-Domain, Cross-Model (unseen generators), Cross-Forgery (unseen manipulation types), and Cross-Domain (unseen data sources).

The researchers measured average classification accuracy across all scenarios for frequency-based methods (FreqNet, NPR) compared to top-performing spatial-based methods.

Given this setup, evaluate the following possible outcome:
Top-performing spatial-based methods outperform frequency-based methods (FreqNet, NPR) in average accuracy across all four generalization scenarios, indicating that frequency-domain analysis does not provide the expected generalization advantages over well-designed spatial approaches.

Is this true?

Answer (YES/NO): YES